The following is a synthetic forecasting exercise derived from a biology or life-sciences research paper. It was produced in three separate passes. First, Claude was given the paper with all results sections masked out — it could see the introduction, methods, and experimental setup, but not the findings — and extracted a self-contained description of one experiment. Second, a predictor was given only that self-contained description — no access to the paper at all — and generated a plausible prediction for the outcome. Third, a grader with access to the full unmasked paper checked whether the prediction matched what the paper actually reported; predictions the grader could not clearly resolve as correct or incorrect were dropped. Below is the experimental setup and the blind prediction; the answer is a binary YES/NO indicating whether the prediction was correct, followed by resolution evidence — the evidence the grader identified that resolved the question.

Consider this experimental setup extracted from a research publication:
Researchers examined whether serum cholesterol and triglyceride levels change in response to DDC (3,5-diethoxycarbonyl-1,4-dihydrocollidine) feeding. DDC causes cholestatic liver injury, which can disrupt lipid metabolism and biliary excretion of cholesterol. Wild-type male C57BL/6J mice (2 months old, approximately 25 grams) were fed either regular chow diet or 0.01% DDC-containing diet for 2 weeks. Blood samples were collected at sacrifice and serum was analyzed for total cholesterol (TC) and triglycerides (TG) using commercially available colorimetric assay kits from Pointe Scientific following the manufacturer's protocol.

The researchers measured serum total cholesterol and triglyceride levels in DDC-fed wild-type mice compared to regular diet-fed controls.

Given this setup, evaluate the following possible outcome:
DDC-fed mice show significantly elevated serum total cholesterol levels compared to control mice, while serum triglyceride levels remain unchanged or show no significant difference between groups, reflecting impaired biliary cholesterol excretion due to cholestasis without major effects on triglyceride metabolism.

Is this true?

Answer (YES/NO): NO